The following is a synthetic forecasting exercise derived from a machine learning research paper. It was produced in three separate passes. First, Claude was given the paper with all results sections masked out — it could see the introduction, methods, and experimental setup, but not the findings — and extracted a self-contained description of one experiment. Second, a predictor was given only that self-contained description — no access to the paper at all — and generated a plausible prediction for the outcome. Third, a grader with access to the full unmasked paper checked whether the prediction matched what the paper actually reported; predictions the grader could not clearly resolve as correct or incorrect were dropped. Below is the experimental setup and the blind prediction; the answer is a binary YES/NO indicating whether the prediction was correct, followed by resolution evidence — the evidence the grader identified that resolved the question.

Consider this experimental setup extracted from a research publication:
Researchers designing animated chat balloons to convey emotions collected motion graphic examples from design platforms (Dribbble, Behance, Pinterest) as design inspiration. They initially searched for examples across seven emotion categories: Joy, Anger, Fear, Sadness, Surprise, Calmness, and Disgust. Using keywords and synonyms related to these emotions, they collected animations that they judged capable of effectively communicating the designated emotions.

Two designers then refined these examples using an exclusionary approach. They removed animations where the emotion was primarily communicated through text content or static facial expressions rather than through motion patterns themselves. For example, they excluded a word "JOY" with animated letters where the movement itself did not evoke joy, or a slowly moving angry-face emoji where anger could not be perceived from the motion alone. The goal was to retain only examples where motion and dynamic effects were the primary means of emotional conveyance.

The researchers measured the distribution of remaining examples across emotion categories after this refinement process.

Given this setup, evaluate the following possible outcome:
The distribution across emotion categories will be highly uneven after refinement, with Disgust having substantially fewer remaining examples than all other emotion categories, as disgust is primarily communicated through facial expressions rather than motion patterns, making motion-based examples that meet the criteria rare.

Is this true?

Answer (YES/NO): YES